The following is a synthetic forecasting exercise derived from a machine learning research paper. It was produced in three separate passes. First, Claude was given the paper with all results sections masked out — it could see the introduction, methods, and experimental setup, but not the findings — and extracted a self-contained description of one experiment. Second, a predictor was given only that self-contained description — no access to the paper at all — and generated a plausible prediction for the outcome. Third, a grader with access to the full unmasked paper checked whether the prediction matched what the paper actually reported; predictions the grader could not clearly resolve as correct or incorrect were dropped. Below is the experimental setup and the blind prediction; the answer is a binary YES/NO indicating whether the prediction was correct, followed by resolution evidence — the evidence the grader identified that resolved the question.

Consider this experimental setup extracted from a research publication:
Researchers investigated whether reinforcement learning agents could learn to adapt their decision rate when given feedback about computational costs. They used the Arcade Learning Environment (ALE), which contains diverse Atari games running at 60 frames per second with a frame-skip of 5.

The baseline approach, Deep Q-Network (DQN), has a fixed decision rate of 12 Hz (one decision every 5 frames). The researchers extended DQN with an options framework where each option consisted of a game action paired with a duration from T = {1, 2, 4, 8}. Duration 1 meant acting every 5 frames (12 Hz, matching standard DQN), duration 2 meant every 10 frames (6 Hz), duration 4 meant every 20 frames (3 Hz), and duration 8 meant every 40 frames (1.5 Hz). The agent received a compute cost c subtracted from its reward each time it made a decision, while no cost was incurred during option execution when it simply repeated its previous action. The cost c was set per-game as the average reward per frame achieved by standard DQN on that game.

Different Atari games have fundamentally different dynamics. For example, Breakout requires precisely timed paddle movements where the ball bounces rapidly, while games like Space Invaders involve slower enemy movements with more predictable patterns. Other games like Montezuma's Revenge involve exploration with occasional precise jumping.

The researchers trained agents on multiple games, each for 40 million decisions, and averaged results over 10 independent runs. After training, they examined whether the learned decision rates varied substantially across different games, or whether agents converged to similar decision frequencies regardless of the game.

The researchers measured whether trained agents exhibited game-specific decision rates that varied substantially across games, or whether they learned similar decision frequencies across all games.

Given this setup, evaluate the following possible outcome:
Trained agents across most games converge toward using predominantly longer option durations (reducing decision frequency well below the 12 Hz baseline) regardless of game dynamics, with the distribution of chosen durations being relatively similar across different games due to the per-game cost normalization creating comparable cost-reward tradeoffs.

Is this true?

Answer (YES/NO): NO